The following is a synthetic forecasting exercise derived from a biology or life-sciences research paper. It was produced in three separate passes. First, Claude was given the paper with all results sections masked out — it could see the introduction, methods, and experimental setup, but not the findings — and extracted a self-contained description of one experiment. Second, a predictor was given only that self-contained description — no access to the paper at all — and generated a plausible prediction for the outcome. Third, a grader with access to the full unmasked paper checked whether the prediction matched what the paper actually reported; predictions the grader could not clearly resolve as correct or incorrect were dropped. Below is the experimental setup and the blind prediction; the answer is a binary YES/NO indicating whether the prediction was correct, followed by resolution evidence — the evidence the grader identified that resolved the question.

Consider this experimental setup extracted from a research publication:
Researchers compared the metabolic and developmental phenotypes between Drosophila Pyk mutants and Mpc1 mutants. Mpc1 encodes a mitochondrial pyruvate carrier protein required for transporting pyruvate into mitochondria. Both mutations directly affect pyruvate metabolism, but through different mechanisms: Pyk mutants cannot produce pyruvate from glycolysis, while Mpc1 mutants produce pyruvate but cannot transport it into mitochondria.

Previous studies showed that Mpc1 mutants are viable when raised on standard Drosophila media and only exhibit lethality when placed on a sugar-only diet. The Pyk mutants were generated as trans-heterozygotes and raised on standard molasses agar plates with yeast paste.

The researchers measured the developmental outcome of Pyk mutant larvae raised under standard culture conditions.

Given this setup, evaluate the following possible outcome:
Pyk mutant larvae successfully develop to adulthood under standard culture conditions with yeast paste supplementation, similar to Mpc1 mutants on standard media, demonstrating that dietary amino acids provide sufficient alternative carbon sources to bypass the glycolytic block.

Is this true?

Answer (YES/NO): NO